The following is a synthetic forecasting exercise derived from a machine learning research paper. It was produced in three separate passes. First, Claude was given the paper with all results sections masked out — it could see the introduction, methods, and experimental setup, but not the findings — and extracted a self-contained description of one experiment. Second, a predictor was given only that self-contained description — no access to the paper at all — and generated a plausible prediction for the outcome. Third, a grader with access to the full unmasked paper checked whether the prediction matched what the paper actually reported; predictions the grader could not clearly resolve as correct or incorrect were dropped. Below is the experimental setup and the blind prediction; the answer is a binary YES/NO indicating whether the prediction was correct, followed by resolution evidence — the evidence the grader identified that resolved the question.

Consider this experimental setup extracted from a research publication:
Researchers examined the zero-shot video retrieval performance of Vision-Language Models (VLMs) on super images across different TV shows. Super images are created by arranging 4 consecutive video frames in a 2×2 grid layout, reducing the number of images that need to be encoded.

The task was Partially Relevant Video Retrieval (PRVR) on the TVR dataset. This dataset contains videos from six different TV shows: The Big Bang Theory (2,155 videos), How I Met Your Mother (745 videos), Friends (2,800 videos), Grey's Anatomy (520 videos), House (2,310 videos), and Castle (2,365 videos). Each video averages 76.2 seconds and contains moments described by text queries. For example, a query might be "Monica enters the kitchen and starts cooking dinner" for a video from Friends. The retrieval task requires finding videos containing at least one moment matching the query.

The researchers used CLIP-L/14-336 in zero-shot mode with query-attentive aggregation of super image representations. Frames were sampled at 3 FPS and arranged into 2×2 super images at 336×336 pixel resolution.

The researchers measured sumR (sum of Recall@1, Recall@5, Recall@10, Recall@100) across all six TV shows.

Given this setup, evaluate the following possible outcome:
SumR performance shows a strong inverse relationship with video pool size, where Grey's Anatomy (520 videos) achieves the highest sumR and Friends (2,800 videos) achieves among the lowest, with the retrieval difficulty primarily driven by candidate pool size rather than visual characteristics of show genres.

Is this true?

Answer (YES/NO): NO